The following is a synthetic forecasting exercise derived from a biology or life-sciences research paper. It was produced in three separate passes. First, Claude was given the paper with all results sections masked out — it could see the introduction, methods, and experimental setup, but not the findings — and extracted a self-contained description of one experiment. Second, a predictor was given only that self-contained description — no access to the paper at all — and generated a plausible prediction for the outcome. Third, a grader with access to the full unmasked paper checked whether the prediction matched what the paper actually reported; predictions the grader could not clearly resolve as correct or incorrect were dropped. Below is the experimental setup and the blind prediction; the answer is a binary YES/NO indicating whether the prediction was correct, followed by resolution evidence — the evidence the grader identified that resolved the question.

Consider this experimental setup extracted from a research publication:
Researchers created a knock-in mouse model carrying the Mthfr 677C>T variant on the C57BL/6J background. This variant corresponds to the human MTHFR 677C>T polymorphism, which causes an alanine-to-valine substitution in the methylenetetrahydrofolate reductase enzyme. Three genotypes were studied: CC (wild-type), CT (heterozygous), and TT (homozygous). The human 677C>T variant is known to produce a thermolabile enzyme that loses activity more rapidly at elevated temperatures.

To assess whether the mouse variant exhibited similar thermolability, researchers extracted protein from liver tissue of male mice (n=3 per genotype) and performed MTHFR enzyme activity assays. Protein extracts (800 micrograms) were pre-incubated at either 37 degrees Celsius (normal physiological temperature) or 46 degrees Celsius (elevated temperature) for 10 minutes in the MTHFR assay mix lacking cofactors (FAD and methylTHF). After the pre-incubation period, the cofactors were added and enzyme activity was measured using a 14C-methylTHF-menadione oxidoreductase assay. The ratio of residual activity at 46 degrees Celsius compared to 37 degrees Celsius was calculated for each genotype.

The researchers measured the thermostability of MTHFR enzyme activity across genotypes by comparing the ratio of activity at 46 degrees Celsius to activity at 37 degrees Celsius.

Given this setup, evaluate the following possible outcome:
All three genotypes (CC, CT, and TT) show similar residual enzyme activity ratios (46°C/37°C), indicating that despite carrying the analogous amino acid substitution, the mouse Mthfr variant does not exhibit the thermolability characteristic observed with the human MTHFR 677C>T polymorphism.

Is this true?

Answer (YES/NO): NO